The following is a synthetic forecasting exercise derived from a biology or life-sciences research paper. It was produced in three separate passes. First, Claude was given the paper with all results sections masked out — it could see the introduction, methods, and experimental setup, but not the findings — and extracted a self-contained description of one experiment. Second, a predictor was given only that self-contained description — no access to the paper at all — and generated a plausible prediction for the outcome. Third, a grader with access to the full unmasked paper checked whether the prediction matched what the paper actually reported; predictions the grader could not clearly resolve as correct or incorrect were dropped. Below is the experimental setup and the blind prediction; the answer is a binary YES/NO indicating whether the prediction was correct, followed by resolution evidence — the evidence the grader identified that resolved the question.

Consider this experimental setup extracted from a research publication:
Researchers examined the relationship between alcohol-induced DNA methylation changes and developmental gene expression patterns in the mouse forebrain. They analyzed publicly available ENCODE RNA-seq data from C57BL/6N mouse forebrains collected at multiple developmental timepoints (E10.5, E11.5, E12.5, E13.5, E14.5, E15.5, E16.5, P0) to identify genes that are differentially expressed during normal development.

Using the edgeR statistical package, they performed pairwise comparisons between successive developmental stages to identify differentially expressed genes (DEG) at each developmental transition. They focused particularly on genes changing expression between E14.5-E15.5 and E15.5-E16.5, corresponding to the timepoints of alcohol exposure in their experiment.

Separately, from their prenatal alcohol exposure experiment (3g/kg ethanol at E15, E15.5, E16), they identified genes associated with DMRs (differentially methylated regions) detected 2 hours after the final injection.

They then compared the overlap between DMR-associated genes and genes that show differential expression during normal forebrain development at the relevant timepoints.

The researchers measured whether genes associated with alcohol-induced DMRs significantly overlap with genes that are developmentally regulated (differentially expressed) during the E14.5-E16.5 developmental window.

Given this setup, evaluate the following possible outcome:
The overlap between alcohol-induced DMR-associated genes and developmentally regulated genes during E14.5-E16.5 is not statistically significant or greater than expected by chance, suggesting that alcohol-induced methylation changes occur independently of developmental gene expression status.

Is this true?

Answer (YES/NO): NO